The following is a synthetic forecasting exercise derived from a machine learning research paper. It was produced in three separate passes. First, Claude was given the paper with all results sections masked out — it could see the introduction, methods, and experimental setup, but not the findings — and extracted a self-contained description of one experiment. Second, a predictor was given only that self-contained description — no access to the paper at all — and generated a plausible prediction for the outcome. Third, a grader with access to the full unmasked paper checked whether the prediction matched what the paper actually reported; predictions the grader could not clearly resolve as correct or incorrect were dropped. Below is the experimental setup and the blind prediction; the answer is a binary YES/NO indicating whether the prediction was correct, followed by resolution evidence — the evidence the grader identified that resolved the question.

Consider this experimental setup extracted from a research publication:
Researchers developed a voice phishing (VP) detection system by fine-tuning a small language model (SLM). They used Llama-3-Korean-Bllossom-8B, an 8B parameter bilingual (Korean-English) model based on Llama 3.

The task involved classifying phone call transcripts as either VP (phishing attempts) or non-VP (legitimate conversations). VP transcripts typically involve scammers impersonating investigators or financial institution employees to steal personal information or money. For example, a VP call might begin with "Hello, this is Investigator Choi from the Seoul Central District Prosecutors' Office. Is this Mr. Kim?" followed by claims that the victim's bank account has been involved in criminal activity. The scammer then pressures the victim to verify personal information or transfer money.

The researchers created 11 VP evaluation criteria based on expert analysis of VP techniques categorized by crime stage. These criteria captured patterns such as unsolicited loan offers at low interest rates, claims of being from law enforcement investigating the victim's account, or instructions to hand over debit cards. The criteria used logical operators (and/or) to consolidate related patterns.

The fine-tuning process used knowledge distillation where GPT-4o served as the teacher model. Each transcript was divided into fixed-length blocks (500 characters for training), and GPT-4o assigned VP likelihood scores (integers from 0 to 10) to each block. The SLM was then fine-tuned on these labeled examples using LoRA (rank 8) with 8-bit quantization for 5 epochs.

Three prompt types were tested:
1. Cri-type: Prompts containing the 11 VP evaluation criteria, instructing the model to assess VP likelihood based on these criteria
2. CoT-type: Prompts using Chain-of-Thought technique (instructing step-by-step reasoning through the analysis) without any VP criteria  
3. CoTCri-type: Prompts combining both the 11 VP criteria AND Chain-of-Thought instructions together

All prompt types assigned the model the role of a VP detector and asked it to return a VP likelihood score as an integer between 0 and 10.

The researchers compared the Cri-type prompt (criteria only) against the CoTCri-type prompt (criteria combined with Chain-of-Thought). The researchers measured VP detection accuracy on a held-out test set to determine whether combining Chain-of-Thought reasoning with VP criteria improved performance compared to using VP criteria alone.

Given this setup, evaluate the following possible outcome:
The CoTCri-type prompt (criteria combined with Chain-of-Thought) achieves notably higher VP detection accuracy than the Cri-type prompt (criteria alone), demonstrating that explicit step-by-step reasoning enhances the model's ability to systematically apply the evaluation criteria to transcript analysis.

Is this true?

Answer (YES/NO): NO